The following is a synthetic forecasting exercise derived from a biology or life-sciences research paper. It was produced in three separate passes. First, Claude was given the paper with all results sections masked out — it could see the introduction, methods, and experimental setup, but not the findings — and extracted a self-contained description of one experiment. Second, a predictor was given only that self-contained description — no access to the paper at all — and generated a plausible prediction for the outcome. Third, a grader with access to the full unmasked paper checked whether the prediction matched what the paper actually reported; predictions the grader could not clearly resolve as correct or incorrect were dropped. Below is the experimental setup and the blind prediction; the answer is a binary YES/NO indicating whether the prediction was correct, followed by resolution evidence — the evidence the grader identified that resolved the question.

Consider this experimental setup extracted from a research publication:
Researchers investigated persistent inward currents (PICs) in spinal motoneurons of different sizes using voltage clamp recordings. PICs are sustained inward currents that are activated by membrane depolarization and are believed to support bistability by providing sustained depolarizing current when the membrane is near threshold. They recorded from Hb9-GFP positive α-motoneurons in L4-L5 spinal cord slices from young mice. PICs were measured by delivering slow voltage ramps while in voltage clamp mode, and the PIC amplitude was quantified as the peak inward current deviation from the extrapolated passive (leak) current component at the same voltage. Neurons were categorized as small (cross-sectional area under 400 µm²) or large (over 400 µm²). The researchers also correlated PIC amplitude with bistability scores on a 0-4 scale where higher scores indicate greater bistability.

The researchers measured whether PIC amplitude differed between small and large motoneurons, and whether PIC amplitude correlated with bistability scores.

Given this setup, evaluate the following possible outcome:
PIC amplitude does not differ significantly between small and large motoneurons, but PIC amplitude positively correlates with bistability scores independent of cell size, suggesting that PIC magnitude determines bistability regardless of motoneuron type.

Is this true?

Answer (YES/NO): NO